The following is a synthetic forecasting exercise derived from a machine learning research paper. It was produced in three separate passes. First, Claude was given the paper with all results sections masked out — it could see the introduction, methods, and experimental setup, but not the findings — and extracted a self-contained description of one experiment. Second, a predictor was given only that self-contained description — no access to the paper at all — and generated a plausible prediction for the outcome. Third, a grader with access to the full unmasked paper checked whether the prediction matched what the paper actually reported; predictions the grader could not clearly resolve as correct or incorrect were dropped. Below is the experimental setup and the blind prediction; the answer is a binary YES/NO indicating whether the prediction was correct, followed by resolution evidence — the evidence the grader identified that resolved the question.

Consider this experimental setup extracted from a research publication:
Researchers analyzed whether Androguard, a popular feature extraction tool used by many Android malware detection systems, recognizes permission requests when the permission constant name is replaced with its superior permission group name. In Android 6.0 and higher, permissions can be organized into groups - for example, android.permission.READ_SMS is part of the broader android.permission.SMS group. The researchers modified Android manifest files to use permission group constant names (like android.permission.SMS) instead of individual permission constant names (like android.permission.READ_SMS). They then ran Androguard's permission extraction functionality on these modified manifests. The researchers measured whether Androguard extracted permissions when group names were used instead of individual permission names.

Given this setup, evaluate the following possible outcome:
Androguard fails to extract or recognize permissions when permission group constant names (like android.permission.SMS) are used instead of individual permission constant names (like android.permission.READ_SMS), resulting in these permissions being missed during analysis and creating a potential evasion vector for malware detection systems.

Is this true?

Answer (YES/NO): YES